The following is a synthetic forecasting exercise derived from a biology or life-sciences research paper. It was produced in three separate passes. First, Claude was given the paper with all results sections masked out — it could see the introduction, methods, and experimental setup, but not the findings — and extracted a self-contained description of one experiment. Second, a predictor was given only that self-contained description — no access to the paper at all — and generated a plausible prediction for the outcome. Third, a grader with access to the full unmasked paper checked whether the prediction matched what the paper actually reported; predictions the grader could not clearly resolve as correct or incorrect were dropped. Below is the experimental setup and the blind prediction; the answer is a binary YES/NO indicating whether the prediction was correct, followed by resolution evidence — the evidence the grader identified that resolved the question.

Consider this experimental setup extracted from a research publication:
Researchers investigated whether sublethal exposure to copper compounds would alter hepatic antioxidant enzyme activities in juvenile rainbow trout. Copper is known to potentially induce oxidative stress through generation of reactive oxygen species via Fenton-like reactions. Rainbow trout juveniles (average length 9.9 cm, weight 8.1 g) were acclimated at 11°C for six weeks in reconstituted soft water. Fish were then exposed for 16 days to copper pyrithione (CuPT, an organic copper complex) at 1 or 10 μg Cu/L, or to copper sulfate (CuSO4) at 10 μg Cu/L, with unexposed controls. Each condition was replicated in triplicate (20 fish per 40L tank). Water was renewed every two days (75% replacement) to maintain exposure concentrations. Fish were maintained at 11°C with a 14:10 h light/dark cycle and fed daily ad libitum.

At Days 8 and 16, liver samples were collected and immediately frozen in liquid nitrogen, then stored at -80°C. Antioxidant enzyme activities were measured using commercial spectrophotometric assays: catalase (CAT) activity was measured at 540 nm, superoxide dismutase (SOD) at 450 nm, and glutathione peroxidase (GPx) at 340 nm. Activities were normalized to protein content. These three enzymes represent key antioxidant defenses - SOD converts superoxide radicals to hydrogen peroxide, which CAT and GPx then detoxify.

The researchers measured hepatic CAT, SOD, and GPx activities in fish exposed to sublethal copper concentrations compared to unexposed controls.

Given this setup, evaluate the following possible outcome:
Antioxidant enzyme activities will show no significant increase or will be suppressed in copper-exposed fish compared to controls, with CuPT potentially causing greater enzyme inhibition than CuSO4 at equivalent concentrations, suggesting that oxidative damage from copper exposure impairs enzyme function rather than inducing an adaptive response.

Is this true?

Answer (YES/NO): NO